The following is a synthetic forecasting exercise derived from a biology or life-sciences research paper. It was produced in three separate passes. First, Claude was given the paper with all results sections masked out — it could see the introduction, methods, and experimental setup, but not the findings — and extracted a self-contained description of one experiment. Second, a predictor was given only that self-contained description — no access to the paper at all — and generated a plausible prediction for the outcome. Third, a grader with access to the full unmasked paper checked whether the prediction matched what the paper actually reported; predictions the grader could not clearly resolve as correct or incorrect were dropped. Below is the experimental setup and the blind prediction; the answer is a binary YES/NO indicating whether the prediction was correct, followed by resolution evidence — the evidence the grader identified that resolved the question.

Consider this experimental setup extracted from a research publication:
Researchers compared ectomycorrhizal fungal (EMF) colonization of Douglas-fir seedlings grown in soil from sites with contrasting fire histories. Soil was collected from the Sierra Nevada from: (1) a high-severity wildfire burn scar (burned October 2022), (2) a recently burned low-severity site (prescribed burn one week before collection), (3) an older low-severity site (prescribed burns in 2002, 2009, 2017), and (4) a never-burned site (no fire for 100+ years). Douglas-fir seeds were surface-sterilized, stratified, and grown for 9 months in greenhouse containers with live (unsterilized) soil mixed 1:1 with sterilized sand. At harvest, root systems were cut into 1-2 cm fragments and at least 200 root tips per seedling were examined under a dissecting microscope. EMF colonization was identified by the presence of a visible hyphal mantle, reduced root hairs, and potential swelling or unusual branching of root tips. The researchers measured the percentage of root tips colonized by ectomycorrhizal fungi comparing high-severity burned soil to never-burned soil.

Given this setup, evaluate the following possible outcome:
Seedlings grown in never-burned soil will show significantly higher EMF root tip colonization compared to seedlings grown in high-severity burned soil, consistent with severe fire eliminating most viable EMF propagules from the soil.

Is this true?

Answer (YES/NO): NO